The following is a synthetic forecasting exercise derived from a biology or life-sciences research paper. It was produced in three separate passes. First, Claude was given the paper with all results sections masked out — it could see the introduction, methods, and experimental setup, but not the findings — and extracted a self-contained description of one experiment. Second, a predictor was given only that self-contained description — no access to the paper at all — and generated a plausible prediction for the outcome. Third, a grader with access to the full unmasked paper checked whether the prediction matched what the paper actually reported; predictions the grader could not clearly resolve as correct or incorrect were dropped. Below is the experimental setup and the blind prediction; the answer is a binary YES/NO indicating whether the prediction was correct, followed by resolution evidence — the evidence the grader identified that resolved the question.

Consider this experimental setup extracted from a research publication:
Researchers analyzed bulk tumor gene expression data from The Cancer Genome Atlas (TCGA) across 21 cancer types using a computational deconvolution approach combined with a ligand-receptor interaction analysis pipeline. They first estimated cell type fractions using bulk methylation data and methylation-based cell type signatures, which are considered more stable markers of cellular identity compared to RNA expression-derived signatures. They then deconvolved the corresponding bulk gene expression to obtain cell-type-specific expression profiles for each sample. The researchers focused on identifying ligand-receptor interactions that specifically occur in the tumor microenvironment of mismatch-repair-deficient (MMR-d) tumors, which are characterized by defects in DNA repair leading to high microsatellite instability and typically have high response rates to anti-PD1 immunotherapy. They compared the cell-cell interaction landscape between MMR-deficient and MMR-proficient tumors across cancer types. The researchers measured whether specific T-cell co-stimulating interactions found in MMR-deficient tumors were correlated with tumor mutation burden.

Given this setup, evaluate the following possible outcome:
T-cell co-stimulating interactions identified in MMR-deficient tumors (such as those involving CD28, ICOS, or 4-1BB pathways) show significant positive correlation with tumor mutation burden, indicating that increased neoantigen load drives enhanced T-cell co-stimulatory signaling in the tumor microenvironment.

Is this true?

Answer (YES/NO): NO